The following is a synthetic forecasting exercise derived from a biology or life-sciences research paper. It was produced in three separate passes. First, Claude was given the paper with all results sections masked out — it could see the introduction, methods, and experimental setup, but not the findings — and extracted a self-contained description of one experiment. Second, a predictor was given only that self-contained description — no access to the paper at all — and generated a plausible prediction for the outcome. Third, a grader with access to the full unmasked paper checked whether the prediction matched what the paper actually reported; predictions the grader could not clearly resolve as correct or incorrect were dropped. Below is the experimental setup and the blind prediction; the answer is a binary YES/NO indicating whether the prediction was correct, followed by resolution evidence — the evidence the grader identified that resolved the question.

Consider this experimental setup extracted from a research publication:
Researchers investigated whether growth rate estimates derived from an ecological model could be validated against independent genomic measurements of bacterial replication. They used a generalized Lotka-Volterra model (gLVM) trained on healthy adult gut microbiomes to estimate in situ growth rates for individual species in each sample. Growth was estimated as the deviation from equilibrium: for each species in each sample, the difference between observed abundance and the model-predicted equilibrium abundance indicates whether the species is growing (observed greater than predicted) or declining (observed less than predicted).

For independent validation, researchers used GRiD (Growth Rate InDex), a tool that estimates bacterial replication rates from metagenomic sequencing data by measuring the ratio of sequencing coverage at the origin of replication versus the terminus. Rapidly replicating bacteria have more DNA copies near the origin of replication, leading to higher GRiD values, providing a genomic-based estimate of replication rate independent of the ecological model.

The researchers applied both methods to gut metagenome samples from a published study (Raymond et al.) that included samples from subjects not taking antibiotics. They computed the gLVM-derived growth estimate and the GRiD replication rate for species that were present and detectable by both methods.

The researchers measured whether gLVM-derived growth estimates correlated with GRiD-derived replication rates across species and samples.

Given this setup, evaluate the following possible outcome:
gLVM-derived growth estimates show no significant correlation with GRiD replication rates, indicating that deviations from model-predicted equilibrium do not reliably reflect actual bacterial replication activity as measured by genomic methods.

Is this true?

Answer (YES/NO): NO